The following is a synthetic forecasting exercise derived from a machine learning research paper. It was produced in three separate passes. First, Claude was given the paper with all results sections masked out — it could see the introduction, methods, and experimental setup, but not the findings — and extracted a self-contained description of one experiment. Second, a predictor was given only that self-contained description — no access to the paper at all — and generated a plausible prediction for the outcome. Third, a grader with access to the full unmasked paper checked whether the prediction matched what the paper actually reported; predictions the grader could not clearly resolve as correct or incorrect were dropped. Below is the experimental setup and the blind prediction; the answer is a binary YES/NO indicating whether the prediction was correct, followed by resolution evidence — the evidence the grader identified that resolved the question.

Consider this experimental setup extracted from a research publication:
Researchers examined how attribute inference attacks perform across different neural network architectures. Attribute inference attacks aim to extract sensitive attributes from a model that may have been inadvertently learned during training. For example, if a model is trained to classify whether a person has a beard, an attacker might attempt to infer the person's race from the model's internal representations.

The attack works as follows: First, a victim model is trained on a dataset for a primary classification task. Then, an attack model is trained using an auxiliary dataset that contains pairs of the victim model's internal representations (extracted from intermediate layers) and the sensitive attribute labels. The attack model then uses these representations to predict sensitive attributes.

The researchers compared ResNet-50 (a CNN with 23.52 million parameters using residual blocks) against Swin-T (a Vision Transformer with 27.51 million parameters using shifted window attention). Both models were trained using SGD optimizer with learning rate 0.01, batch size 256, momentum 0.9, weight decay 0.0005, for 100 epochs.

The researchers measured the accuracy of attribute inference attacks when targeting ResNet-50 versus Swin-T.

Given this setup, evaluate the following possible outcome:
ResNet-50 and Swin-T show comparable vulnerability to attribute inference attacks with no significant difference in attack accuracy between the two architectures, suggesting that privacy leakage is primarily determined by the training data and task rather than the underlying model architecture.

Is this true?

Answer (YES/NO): NO